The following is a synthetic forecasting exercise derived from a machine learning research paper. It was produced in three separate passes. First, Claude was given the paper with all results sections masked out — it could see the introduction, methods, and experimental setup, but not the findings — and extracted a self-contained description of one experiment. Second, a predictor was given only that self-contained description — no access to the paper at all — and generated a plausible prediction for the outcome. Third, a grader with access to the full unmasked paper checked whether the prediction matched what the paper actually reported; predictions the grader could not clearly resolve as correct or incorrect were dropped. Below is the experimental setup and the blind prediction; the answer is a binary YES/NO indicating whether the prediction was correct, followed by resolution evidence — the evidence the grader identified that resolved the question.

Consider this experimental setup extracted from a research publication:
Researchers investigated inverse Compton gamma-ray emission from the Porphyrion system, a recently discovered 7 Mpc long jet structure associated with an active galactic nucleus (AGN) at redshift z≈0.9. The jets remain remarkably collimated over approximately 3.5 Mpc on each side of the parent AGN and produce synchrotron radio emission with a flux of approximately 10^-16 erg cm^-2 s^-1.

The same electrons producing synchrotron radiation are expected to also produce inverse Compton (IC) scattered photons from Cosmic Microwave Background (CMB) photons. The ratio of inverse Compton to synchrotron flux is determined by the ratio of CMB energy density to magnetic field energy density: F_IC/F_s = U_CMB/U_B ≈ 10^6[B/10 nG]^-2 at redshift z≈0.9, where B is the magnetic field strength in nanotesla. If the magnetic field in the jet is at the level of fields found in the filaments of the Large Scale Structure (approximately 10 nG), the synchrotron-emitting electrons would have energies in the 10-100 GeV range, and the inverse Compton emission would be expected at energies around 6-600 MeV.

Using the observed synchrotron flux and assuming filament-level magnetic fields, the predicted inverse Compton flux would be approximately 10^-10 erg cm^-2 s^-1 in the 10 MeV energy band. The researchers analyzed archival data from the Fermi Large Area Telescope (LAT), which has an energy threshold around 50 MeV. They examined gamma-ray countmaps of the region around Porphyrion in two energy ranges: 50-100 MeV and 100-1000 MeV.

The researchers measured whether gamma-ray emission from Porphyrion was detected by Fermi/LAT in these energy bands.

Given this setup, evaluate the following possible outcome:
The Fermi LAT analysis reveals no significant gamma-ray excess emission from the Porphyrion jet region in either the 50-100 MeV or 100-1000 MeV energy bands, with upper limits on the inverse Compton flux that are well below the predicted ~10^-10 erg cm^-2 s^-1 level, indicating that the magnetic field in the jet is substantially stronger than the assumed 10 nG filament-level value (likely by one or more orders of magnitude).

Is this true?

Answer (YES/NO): NO